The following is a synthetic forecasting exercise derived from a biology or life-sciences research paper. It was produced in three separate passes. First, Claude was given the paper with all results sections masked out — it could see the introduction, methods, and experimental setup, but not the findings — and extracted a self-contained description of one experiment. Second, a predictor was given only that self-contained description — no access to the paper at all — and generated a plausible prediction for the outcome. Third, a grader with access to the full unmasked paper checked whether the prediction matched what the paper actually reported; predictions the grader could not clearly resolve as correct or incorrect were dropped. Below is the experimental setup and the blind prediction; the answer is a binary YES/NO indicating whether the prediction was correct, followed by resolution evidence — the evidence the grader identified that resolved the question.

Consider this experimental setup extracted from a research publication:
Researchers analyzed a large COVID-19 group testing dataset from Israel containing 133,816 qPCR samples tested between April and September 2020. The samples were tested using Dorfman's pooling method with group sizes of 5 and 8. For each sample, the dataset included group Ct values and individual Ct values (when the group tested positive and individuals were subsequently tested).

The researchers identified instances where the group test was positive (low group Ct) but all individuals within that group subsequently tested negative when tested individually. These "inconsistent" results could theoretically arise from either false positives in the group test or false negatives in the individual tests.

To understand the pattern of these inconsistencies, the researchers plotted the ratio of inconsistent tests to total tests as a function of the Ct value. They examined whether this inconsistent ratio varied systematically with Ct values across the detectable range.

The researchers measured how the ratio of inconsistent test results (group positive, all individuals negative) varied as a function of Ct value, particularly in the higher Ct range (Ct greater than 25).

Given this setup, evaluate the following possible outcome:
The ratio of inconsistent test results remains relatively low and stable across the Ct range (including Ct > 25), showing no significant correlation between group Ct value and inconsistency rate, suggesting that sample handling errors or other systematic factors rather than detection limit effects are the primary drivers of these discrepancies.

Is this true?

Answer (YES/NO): NO